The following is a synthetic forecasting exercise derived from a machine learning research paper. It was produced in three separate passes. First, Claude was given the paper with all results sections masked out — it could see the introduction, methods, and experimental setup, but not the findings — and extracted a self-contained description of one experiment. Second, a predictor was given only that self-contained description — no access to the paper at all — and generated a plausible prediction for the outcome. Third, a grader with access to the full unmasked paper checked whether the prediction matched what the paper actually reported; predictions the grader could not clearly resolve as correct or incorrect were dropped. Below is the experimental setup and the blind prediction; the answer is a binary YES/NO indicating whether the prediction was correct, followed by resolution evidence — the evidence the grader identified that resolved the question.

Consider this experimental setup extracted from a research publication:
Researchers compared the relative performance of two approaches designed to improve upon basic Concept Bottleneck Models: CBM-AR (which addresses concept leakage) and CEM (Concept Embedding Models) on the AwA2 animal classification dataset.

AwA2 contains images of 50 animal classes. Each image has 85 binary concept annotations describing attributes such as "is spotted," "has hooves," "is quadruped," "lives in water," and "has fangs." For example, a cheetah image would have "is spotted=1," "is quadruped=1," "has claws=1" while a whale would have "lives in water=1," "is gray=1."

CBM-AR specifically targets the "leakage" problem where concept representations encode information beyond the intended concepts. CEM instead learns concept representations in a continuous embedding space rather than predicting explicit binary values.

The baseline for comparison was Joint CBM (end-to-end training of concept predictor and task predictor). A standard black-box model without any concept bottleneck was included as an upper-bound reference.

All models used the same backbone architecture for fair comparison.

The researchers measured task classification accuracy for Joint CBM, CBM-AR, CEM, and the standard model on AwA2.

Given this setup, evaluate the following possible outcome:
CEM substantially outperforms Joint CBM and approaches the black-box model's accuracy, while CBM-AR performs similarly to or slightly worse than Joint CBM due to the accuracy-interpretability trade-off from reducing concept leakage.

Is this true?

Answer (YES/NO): NO